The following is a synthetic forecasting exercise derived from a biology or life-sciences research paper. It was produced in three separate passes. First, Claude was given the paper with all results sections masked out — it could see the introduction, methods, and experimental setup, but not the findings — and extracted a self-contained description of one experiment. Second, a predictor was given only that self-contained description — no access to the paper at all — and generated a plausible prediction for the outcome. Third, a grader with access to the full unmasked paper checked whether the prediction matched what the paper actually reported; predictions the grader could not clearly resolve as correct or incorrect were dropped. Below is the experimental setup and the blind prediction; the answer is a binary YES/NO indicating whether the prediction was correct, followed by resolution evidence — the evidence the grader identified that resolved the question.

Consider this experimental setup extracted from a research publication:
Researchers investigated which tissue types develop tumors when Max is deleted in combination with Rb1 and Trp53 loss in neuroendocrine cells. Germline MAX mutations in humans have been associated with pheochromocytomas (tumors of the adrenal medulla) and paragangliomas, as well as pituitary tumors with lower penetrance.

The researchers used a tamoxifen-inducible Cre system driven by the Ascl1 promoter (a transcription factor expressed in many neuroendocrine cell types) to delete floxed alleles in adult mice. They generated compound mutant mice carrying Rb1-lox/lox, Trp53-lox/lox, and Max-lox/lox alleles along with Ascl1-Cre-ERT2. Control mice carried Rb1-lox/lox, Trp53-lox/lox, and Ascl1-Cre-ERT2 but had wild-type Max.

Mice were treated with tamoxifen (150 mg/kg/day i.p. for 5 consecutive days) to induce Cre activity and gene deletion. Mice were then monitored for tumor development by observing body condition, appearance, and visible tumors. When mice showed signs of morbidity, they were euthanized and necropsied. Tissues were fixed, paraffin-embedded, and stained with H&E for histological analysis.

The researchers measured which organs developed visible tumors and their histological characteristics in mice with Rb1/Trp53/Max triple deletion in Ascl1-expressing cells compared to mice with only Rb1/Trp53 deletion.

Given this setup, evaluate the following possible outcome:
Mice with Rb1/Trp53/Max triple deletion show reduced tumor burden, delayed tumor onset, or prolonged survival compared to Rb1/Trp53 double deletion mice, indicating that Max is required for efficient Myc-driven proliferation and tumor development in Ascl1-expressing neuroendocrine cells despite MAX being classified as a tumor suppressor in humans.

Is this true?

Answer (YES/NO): NO